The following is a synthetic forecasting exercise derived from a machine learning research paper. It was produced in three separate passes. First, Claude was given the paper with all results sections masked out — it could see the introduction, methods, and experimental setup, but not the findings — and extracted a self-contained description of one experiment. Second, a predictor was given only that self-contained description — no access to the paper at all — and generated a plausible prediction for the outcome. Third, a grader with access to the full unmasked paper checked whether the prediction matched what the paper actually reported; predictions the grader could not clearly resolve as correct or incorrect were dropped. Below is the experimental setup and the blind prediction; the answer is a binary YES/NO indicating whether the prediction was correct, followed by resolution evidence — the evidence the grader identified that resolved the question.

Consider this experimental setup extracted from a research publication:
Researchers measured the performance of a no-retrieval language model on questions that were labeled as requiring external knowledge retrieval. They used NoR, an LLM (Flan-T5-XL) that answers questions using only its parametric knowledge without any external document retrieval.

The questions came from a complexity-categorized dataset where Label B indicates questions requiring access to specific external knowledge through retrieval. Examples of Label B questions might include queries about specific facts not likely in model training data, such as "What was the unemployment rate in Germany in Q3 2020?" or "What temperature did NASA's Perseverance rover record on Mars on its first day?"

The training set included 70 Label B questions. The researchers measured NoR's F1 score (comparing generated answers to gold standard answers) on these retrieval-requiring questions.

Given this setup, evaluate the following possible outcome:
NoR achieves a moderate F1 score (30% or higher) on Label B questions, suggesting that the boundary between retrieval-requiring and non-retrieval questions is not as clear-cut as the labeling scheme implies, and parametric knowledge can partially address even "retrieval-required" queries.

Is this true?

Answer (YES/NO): NO